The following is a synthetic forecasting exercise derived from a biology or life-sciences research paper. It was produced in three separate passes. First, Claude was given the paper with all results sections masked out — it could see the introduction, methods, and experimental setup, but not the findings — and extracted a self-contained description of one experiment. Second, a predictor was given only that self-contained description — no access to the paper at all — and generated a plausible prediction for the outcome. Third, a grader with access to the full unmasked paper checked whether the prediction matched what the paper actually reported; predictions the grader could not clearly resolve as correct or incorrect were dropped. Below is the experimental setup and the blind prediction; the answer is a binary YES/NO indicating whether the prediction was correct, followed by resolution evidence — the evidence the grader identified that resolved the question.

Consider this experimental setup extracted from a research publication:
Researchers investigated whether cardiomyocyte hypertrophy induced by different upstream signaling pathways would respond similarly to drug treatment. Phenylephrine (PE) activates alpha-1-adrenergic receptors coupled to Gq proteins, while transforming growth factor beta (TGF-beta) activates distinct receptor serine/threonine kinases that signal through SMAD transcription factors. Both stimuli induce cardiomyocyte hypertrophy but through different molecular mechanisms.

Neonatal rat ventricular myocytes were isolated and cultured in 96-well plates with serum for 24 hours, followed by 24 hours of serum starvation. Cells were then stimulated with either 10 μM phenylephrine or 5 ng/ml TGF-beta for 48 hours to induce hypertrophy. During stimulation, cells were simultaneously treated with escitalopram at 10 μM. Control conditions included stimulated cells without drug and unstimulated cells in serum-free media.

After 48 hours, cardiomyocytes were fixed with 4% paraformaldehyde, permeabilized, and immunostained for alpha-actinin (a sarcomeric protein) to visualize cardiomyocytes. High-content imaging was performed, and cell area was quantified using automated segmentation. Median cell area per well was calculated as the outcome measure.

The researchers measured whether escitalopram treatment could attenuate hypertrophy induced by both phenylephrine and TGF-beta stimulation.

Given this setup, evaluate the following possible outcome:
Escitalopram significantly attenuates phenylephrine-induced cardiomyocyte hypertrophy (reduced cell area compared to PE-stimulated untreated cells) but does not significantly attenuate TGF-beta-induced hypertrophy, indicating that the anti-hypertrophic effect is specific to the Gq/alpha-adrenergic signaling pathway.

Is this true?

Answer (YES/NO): NO